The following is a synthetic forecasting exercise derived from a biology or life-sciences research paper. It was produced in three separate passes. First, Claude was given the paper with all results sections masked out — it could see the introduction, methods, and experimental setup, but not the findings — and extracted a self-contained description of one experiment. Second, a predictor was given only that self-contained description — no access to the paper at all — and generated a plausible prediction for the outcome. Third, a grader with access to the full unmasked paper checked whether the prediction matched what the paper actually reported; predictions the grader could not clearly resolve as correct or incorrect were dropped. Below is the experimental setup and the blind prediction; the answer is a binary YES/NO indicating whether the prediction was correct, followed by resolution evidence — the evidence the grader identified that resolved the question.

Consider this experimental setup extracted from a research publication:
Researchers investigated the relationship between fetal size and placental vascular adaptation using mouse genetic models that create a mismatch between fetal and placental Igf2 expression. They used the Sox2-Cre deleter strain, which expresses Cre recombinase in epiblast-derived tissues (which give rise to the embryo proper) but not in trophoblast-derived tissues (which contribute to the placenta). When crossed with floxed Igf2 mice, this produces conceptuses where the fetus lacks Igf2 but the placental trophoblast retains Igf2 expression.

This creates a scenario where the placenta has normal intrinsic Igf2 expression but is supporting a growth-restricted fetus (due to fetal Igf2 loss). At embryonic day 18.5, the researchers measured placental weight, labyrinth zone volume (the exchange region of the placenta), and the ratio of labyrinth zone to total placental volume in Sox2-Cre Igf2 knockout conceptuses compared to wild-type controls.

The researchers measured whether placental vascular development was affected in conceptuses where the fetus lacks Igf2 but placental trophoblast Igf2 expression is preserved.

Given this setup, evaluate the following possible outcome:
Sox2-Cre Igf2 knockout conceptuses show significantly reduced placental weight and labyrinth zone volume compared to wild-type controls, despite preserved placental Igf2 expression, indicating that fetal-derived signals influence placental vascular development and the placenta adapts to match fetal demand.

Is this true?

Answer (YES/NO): YES